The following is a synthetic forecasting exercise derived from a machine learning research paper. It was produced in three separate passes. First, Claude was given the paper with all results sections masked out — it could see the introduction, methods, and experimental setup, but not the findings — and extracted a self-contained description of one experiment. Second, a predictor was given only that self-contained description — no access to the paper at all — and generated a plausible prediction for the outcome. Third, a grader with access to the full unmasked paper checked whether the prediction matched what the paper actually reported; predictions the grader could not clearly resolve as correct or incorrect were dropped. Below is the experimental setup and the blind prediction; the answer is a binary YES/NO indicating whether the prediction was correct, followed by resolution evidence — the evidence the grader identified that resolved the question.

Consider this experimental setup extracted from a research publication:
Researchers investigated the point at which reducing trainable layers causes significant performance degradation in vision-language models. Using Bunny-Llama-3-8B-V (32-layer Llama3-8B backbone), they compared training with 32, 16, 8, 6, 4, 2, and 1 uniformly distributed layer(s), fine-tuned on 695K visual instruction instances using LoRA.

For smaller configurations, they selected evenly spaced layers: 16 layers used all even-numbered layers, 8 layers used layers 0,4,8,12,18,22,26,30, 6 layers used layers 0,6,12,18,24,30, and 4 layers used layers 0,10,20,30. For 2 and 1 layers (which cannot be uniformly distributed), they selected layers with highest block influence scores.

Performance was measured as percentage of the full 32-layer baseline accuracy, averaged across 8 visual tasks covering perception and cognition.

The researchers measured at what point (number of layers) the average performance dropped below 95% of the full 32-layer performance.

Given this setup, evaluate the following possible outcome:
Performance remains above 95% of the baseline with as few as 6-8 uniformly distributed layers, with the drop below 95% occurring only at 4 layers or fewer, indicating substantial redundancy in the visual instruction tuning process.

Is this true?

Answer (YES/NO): NO